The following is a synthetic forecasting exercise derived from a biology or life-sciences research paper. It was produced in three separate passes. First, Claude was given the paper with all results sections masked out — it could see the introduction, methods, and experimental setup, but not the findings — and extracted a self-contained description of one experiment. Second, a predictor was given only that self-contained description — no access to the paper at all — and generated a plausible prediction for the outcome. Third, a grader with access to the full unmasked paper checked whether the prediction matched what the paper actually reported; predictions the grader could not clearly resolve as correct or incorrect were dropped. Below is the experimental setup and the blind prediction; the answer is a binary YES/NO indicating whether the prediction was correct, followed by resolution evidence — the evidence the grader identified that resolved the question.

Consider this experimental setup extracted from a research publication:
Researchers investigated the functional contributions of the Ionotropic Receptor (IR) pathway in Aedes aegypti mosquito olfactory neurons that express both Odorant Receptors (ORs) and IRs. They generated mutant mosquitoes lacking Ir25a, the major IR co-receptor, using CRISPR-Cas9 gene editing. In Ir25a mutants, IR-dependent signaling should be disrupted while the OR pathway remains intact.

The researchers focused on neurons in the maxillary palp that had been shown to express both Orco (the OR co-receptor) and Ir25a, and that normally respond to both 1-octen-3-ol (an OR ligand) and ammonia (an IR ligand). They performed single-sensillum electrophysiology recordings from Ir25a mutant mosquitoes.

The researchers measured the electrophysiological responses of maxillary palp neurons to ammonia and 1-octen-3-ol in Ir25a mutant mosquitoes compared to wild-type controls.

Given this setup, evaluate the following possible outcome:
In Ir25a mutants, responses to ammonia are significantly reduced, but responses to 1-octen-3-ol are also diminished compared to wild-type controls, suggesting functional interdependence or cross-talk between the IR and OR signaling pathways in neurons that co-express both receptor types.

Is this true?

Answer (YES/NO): NO